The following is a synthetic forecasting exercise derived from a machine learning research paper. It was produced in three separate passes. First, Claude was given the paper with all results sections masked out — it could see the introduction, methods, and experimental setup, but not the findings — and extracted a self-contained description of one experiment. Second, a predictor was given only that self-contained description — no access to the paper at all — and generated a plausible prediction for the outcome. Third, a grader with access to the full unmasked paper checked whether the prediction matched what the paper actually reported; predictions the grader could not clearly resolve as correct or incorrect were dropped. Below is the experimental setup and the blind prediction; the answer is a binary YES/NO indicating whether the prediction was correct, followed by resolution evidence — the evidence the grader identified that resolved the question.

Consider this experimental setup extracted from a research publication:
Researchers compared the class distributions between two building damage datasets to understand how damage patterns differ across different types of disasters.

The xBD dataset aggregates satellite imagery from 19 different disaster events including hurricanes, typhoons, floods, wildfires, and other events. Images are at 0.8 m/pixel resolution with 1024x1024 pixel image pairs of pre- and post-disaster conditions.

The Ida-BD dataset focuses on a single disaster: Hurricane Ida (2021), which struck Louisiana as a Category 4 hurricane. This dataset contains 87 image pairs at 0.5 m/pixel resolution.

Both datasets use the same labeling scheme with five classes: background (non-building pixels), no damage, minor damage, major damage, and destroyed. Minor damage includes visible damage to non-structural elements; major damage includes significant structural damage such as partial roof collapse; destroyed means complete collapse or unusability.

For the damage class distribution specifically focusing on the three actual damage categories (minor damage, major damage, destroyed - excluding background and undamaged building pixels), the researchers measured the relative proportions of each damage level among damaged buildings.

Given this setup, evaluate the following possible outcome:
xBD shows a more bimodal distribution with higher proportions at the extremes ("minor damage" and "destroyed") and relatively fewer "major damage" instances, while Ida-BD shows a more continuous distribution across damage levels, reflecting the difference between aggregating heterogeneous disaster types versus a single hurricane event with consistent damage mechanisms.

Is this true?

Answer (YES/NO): NO